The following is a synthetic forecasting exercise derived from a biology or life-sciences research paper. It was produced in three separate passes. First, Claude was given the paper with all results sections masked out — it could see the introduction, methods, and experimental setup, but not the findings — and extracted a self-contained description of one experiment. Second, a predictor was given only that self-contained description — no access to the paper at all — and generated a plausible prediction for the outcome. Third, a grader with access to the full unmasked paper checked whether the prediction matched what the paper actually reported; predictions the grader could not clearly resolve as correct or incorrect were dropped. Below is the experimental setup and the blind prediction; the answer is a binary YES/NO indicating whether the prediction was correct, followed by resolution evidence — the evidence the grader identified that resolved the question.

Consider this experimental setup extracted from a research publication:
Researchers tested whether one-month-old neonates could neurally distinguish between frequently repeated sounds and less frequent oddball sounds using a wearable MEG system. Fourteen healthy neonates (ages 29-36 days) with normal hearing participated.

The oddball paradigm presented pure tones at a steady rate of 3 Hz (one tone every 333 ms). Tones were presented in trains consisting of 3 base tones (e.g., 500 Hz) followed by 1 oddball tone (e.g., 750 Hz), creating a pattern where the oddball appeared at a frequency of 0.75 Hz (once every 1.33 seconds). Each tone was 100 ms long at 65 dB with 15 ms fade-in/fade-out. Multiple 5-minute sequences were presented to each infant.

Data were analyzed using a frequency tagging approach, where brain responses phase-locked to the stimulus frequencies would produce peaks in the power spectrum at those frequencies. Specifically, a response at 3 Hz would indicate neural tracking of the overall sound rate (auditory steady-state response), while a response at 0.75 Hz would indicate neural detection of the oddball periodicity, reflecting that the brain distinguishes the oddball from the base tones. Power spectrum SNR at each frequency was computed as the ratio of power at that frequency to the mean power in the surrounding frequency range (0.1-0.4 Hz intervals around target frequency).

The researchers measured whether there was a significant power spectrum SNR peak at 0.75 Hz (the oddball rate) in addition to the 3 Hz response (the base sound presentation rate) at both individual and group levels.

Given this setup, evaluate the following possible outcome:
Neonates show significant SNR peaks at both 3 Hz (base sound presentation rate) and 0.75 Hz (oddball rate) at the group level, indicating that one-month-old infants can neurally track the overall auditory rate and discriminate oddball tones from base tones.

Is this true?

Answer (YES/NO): YES